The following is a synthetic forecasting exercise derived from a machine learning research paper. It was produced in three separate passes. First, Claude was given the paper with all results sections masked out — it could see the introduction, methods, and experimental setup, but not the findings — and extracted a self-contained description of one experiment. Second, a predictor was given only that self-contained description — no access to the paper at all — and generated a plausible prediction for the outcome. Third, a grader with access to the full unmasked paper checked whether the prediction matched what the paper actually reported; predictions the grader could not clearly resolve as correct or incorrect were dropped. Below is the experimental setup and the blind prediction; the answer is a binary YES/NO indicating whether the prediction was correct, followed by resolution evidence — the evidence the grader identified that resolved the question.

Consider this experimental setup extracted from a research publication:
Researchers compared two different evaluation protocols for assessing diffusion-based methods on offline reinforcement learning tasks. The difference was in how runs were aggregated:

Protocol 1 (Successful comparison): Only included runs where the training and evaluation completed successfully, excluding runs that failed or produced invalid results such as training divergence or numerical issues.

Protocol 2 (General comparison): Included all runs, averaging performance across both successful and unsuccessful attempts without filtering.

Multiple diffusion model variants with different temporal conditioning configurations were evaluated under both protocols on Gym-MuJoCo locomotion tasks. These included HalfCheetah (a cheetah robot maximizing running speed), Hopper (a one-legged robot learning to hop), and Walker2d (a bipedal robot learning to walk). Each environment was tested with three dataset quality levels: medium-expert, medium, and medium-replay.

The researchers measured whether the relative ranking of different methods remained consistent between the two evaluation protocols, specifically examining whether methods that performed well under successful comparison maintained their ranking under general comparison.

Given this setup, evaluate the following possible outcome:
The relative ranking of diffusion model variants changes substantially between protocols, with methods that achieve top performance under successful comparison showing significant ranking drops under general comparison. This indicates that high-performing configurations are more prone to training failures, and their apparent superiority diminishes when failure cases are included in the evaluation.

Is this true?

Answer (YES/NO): NO